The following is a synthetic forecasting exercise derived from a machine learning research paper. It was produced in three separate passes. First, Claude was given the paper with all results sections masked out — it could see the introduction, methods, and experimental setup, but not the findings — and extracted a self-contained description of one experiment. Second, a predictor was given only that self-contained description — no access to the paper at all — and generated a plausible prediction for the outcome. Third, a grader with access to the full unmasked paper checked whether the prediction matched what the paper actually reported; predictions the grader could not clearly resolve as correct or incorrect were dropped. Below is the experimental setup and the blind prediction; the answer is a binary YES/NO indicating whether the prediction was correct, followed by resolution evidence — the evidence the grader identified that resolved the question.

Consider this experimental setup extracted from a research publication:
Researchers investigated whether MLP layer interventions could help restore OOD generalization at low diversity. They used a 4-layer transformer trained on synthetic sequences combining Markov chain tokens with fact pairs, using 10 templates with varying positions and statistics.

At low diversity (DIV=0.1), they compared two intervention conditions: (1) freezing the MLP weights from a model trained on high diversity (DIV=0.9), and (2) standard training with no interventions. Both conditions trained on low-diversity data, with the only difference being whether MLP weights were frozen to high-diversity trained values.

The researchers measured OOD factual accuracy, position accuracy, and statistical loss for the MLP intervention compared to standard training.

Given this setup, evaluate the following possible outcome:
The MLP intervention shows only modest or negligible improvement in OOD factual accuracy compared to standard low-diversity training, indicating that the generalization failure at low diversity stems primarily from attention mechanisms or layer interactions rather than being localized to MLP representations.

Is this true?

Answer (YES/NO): YES